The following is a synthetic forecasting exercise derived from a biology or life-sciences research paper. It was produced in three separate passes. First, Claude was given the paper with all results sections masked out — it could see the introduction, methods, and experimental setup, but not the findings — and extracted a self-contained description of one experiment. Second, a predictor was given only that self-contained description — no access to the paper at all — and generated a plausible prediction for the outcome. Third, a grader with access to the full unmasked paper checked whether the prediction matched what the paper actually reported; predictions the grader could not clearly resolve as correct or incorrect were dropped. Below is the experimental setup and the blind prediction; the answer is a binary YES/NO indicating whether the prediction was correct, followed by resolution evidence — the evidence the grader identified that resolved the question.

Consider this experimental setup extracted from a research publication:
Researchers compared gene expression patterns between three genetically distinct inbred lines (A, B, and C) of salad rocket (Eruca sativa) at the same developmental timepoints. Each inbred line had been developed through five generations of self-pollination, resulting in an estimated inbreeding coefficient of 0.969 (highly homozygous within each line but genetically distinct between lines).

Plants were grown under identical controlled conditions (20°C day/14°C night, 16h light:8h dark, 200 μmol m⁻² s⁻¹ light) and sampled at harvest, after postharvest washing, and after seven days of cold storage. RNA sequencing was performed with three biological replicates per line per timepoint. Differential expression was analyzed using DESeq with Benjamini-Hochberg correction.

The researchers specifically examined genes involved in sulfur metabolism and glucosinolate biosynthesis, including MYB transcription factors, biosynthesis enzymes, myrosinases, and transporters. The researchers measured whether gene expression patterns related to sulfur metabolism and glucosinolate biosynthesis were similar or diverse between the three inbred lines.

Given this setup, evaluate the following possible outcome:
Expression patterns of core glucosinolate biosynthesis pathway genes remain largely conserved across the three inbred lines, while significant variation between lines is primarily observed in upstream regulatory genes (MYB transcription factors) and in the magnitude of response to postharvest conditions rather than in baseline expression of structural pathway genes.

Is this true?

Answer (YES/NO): NO